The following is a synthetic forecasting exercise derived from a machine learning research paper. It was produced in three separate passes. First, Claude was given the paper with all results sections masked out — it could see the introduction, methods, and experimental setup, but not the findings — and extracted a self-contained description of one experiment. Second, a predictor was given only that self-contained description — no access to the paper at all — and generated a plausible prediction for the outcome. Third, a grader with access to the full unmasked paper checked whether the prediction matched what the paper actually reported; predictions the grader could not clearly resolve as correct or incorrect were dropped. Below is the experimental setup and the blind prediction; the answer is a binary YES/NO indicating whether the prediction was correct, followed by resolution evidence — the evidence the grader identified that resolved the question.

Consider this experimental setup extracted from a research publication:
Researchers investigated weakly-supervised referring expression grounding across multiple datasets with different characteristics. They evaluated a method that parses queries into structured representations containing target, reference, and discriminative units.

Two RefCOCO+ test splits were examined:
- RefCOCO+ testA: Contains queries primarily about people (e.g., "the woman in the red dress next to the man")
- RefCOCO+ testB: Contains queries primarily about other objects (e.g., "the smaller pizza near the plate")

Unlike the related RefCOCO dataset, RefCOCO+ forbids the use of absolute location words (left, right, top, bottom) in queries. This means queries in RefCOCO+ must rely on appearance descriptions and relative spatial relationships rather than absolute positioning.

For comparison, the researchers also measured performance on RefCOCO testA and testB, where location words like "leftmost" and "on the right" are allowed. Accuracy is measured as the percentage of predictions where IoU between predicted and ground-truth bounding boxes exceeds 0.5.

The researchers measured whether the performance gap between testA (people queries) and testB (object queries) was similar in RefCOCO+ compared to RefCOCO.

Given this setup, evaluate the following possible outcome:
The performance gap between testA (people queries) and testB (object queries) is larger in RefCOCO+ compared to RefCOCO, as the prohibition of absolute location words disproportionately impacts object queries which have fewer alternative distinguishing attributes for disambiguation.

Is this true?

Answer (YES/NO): NO